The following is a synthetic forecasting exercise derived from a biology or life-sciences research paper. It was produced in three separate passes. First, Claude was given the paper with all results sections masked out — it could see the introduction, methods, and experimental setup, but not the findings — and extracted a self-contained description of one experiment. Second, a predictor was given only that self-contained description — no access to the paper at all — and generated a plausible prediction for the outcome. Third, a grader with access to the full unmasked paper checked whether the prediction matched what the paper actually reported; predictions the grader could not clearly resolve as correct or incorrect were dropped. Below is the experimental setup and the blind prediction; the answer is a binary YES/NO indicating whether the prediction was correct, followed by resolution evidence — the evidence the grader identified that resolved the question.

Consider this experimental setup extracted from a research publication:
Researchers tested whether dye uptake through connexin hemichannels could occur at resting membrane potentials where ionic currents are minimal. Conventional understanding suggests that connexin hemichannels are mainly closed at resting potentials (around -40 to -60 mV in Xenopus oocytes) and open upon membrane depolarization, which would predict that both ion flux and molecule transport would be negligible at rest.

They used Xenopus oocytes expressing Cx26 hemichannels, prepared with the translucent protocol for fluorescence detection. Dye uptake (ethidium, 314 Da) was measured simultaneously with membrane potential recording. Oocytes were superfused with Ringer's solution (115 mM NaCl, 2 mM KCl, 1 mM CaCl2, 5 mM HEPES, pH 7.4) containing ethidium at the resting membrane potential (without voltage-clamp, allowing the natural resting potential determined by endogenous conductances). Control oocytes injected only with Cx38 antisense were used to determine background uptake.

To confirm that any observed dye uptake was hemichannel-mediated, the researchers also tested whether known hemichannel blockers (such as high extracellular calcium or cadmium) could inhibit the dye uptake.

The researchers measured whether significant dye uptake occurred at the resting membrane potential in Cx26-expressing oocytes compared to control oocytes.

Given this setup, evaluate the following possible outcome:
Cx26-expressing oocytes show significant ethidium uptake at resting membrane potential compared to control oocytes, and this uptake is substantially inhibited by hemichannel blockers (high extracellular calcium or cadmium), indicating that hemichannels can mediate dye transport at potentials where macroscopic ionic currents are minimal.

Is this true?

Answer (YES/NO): NO